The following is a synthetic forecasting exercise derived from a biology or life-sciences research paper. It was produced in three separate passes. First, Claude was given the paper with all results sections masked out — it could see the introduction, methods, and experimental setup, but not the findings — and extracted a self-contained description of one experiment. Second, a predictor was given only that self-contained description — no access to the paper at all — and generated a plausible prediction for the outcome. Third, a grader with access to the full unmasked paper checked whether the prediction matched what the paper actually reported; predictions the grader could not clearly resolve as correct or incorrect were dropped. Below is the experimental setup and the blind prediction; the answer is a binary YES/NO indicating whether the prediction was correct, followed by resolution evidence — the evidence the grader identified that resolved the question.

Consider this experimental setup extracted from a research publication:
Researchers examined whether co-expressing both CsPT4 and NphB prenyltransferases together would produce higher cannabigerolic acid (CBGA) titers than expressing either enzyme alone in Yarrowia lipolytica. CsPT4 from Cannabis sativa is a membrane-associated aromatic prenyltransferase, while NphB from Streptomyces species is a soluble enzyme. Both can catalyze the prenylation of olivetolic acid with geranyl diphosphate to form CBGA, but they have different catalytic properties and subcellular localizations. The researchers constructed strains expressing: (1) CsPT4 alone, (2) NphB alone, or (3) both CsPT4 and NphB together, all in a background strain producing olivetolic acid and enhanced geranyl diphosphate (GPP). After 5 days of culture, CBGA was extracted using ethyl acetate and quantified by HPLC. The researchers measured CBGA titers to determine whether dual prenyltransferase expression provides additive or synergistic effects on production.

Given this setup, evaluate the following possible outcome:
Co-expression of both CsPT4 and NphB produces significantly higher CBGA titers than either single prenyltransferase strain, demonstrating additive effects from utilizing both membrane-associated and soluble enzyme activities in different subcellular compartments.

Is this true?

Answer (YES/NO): NO